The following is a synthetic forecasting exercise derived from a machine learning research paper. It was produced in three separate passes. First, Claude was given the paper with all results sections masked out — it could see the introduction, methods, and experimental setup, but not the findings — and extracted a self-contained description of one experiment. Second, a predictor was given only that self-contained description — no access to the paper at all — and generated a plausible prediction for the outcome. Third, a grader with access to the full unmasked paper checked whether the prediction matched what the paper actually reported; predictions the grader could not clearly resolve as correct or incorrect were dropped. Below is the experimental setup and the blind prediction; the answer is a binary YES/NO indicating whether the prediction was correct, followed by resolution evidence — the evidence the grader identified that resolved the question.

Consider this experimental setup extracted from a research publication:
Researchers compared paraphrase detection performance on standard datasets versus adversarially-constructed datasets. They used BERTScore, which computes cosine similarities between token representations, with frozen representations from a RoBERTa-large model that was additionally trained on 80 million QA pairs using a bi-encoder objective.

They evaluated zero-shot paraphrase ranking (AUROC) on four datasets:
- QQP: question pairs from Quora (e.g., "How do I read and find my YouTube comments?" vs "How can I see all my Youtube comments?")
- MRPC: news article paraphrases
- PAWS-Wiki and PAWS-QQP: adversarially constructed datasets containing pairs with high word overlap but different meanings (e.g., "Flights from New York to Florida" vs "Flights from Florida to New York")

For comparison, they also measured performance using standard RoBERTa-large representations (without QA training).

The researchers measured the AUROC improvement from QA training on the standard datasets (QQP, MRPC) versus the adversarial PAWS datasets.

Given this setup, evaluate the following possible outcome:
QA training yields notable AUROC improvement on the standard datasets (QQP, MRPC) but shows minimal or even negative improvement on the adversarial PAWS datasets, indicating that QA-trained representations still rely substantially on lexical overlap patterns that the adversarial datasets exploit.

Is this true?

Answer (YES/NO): NO